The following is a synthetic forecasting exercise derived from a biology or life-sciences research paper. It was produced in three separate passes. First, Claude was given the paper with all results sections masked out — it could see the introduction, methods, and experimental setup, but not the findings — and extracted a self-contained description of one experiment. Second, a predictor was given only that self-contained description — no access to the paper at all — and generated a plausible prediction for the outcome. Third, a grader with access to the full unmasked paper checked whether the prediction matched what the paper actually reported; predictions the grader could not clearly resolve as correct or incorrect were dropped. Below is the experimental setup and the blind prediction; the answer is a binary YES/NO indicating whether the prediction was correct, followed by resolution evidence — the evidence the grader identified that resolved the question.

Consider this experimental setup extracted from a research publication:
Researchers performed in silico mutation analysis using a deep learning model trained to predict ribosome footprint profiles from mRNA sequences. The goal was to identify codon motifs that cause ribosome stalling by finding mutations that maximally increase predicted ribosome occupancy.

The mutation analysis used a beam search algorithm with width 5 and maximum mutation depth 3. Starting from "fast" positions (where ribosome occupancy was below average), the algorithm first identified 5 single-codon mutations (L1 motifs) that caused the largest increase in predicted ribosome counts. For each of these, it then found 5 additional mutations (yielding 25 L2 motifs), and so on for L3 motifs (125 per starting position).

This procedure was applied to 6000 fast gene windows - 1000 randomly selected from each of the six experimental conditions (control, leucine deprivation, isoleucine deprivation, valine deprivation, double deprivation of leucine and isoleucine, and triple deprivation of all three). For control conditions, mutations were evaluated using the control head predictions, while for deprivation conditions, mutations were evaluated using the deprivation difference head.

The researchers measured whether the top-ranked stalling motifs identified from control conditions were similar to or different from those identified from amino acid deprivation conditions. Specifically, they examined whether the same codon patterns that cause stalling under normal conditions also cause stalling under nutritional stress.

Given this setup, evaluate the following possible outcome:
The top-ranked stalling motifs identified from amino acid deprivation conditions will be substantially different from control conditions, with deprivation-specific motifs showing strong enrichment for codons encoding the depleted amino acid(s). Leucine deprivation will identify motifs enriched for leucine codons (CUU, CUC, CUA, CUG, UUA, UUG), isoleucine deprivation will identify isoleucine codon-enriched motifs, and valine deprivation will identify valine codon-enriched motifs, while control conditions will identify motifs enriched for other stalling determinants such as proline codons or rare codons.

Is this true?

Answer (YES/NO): NO